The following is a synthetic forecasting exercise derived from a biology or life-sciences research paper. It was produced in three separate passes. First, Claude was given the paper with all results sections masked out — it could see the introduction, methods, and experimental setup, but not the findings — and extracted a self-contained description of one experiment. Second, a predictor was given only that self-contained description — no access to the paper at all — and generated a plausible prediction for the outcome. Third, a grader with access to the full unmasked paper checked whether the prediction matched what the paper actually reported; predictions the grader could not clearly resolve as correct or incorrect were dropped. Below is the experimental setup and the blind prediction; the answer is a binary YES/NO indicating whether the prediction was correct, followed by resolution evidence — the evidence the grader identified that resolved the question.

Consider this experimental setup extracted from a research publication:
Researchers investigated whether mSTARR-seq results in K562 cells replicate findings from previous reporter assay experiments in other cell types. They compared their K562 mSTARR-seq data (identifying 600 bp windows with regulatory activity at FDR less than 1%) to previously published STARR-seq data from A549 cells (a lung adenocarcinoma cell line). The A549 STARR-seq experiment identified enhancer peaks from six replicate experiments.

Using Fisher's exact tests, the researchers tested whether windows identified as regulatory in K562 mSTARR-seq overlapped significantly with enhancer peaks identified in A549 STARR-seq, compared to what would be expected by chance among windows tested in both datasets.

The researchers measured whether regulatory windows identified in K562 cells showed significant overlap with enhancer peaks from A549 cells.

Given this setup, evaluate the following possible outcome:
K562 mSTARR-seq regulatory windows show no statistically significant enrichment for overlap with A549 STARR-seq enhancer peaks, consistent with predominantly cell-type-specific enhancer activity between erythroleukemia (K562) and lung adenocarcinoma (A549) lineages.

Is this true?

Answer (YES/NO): NO